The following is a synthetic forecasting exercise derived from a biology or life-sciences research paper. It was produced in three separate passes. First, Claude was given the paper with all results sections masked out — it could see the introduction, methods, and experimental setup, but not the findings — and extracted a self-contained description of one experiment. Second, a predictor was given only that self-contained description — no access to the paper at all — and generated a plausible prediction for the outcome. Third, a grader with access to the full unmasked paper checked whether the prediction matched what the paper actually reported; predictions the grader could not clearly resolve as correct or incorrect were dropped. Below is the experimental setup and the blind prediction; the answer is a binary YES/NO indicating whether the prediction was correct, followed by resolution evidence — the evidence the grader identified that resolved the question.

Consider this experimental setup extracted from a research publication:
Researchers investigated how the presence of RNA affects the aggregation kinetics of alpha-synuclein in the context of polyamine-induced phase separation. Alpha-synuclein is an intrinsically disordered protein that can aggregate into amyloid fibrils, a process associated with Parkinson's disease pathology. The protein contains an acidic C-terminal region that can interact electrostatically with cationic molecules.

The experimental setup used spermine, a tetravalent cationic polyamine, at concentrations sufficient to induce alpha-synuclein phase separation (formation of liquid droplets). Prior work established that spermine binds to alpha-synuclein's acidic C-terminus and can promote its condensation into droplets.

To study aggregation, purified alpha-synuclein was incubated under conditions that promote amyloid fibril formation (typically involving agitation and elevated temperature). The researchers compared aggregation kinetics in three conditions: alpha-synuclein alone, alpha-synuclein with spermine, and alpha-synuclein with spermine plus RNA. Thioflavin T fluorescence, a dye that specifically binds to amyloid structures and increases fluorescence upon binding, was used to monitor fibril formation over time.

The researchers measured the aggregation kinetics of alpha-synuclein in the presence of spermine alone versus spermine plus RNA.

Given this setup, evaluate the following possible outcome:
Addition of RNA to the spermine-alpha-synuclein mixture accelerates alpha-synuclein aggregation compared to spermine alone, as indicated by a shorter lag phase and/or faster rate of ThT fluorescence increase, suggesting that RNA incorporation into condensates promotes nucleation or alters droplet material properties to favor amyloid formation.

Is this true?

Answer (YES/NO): NO